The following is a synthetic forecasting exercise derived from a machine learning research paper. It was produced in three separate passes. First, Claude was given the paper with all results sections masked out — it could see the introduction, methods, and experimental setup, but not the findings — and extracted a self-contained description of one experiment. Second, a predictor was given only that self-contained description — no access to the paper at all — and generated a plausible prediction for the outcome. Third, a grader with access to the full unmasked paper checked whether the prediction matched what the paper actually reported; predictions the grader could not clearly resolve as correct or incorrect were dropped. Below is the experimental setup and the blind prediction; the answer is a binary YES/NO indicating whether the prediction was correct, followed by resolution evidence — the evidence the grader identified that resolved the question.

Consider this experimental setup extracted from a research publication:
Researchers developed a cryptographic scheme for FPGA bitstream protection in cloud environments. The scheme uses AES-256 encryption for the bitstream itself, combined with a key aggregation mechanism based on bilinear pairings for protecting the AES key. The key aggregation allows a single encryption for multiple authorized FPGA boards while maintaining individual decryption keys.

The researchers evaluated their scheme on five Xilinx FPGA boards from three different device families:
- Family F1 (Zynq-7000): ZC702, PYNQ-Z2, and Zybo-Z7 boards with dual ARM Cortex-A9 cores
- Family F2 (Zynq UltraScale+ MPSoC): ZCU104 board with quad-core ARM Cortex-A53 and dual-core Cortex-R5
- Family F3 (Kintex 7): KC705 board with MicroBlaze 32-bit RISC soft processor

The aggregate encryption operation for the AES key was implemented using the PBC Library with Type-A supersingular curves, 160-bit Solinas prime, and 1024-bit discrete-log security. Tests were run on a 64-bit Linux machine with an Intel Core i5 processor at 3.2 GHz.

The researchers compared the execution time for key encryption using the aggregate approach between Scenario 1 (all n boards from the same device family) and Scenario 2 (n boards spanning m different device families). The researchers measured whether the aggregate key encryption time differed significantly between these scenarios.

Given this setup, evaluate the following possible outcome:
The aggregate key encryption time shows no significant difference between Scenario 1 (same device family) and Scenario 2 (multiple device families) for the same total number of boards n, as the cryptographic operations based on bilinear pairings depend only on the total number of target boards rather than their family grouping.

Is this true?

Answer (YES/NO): YES